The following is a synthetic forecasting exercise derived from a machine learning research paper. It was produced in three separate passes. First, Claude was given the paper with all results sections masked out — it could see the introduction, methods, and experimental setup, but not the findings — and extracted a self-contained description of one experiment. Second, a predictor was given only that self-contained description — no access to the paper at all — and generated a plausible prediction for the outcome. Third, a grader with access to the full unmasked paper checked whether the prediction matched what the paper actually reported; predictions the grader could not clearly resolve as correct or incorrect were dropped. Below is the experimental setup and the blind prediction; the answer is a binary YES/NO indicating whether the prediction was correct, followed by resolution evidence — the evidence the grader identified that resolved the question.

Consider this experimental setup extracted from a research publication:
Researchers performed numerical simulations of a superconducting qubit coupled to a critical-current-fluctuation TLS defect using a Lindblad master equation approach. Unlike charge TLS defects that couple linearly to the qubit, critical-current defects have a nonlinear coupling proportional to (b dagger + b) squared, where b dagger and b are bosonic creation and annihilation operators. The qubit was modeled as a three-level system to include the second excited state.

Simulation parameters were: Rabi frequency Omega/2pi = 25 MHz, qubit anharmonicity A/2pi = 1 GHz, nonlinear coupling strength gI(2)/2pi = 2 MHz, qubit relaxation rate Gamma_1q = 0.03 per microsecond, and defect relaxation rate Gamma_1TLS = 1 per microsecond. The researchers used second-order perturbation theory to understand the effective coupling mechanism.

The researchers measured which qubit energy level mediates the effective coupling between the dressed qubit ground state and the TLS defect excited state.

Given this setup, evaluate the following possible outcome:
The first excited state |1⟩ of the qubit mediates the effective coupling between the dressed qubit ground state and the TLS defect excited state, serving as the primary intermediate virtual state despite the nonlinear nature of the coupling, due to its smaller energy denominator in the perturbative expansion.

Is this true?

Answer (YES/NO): NO